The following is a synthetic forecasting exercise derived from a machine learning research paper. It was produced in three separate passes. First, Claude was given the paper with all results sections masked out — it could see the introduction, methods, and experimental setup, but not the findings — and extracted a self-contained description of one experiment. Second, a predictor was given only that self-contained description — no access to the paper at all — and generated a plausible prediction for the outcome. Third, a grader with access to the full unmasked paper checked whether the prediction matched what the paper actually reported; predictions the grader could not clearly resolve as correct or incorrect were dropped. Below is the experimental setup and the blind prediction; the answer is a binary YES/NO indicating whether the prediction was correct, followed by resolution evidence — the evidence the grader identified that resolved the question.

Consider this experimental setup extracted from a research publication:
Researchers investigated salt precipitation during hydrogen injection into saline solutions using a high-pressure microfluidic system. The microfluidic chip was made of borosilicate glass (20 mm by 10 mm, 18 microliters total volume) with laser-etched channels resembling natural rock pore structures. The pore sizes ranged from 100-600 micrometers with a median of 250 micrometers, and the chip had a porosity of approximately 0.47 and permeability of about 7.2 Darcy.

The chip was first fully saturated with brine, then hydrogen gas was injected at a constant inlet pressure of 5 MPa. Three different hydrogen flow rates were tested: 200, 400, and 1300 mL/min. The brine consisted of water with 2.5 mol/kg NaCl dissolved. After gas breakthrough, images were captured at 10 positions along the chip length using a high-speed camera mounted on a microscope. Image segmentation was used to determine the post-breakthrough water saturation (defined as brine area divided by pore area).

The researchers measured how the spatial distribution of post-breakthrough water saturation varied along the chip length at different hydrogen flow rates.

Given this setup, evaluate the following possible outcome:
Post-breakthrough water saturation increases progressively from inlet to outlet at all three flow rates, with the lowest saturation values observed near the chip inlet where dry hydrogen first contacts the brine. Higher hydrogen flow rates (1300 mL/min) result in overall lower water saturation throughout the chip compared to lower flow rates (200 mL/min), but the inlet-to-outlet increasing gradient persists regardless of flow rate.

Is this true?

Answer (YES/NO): NO